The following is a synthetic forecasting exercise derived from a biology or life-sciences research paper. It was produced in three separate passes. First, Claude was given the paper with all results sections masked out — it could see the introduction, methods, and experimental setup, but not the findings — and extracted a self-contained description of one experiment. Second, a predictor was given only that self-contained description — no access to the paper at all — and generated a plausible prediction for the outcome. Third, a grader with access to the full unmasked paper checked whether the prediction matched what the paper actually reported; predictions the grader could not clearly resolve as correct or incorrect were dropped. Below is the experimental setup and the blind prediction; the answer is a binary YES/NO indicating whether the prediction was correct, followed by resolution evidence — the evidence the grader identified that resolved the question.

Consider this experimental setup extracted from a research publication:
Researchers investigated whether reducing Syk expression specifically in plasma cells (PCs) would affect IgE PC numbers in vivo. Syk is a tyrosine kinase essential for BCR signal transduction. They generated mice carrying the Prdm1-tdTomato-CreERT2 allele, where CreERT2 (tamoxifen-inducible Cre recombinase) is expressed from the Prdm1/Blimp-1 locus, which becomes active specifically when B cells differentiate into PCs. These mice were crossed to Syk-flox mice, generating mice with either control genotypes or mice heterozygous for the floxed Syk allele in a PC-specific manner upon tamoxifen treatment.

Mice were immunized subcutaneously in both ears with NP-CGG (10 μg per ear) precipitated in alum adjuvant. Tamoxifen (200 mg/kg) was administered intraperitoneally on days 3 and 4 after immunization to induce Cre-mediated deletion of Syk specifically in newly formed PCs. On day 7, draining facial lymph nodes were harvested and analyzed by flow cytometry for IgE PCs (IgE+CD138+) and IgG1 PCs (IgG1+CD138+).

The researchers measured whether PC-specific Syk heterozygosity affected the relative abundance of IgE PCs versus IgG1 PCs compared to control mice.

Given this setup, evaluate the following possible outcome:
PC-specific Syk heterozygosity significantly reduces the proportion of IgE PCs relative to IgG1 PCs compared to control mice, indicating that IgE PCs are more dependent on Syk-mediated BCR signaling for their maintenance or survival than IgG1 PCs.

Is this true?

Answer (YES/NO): NO